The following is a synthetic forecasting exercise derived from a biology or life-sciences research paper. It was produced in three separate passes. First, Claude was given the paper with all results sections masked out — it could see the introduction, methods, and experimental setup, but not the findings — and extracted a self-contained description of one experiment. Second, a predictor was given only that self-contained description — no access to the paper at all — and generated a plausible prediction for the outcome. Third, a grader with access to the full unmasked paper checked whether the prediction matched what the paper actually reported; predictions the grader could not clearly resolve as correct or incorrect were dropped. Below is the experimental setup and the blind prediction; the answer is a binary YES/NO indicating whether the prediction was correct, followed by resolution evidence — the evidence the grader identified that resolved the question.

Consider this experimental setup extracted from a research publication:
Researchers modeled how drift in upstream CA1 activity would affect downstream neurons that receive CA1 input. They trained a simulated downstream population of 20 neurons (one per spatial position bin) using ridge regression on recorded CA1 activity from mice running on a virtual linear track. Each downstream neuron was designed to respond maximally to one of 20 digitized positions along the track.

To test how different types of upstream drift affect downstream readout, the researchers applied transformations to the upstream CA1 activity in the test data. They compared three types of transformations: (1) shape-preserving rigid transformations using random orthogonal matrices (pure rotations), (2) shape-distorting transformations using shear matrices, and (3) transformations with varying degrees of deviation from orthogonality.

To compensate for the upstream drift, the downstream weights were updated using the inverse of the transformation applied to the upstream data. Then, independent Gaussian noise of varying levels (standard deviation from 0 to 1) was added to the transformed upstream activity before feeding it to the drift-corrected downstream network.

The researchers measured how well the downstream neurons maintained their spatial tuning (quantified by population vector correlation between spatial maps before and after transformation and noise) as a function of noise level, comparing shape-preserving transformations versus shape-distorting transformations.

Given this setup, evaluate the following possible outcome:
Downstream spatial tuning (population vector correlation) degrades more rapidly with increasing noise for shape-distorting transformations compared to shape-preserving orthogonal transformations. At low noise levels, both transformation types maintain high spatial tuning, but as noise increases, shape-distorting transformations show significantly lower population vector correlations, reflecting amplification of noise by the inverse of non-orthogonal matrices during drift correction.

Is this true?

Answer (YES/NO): YES